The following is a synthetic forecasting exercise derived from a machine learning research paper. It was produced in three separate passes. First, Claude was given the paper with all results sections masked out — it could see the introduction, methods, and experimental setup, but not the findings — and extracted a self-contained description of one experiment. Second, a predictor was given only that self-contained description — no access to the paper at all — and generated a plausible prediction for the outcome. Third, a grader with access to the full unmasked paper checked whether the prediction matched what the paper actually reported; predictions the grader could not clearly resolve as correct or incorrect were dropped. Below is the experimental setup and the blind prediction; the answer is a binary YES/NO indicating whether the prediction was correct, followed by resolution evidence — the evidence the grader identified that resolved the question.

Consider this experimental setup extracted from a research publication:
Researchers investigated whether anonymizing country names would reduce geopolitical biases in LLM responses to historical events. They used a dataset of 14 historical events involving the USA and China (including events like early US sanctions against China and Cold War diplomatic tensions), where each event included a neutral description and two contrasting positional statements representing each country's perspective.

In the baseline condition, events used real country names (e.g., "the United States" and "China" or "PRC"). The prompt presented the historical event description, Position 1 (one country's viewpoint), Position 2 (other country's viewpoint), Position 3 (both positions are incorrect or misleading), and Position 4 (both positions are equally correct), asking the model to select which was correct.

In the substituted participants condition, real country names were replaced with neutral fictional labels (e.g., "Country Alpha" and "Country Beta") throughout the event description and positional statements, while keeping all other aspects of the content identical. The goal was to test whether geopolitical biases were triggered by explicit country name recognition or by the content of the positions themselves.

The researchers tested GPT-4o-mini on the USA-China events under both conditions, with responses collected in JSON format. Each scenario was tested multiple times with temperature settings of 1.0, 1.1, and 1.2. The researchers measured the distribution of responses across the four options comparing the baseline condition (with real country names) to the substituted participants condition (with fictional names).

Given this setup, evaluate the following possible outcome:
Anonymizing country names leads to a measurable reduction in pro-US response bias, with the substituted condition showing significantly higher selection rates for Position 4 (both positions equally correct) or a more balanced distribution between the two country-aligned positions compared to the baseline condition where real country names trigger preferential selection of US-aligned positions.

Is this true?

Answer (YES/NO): NO